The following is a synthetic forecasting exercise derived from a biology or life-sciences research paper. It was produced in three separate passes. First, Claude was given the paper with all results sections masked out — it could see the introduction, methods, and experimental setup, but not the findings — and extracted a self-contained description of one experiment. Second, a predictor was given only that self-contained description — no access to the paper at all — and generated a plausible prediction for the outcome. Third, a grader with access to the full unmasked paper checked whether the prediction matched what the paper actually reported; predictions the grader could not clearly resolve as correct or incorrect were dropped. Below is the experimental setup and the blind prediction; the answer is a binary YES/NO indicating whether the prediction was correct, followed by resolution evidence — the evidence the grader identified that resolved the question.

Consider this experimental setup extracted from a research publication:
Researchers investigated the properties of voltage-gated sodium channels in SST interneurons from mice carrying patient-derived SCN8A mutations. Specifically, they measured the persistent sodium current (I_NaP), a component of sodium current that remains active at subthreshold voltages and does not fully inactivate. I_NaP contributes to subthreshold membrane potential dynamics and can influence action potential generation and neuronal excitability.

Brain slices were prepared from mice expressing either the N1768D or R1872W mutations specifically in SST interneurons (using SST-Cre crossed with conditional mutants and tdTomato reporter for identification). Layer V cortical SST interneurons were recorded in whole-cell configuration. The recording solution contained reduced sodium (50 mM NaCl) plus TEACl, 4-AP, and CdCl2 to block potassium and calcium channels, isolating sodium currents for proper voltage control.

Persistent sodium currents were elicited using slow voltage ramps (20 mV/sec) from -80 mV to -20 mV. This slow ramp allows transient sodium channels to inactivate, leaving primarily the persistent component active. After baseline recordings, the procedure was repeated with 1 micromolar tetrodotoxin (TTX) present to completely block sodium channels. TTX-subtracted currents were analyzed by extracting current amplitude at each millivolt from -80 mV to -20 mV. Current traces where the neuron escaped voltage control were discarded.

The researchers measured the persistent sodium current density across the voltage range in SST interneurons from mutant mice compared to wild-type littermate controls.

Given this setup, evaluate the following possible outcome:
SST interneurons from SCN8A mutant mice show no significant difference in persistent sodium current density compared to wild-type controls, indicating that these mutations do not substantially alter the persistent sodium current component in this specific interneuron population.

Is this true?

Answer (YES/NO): NO